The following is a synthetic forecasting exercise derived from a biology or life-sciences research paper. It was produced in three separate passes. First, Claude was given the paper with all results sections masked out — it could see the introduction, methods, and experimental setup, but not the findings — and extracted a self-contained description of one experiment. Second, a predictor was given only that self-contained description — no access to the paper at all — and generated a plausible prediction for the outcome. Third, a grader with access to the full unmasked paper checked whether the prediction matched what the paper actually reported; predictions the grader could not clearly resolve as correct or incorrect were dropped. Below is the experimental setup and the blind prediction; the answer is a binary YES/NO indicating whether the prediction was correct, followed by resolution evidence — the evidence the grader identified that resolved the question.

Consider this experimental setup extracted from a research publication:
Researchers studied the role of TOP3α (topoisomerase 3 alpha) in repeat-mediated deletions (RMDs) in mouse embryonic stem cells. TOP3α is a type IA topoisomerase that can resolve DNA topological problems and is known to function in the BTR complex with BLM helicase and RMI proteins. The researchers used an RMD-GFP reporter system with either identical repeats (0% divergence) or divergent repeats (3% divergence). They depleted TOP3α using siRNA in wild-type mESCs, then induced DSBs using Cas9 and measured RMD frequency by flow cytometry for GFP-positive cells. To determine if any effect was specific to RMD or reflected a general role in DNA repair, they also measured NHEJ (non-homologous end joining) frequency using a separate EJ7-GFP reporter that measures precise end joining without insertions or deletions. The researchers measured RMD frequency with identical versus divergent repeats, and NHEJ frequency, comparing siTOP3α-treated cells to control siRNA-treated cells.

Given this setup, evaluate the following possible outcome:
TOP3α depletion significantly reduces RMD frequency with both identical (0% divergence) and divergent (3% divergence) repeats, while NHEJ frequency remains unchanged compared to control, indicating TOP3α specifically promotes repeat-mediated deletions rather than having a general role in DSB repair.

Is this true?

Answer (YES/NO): NO